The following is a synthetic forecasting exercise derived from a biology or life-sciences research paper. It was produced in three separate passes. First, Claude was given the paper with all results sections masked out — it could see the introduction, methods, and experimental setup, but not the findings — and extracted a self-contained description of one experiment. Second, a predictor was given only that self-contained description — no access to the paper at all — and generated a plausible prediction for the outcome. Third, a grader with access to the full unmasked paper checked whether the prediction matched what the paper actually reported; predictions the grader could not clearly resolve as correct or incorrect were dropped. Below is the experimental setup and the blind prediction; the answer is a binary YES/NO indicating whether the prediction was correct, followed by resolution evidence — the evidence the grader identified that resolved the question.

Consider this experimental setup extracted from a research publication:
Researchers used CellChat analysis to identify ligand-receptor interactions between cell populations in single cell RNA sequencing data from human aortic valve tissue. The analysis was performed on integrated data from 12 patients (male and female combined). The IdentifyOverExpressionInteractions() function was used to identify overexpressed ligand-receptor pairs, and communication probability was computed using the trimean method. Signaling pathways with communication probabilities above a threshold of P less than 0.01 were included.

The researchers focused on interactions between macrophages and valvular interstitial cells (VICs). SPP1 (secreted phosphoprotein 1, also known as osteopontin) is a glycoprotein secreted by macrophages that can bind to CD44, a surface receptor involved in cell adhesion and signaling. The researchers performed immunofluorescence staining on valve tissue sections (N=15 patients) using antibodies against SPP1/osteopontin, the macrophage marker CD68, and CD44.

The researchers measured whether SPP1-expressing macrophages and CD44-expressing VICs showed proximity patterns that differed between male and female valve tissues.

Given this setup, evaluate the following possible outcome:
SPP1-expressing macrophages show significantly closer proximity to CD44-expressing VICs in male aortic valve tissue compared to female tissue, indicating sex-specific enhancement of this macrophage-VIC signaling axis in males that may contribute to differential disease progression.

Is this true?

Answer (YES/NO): NO